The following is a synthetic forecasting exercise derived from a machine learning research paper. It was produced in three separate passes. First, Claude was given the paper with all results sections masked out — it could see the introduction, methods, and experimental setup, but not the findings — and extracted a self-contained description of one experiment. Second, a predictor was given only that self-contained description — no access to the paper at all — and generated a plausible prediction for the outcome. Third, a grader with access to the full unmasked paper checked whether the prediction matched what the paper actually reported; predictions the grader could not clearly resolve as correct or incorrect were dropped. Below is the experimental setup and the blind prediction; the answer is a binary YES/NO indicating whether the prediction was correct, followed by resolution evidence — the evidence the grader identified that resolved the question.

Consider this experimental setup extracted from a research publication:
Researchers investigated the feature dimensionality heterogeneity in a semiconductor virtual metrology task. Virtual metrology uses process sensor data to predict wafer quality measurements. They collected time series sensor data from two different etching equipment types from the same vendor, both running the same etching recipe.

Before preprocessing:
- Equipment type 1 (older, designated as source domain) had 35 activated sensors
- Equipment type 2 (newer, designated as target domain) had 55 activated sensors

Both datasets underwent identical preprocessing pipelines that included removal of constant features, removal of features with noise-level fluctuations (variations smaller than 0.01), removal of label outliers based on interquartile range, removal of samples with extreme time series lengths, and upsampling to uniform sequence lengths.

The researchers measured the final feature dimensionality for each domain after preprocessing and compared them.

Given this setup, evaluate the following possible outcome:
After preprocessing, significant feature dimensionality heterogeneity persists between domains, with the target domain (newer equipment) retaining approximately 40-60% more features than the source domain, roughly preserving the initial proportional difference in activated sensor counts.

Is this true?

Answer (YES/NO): YES